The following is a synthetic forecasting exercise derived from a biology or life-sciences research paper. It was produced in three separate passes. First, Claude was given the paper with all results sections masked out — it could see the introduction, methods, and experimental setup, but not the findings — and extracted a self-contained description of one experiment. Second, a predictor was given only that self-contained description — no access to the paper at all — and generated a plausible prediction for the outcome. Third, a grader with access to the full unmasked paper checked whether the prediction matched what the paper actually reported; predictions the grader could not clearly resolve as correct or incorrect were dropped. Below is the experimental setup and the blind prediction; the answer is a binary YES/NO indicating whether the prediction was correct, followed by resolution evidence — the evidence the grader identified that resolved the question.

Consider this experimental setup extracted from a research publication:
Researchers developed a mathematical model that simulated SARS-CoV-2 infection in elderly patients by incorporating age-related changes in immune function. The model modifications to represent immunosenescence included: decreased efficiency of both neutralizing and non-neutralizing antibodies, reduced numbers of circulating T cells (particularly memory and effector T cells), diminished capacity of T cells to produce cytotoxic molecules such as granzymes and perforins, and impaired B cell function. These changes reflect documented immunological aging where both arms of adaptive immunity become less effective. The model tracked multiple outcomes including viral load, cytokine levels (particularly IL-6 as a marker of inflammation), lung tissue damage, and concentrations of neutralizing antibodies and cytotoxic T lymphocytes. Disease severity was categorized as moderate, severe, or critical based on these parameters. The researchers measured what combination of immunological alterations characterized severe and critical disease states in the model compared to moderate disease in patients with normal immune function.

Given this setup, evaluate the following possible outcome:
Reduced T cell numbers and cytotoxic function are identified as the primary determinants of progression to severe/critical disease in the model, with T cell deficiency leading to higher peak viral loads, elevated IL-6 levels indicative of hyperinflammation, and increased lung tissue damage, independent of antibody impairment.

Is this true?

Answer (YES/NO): YES